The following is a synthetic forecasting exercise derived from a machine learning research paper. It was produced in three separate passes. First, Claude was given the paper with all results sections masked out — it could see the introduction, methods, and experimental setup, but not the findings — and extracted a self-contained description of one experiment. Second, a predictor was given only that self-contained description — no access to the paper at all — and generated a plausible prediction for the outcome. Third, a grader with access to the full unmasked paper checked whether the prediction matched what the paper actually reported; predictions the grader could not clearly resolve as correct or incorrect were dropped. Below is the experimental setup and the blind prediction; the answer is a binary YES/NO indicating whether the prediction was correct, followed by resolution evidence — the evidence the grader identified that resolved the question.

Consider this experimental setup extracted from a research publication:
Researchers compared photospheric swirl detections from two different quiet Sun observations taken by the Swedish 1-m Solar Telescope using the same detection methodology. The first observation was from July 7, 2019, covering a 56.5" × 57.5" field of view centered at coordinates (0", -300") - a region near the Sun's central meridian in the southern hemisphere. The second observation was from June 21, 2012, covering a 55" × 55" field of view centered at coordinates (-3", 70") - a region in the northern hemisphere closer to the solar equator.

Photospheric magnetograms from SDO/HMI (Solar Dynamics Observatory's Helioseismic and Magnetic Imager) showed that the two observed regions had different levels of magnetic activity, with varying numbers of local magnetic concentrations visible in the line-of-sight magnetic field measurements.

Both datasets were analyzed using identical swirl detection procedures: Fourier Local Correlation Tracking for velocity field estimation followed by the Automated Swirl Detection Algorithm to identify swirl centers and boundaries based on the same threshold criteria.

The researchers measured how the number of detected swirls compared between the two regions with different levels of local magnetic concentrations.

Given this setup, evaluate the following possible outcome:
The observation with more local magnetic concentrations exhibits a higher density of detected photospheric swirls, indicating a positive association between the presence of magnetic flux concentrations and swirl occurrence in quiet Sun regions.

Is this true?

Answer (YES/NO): YES